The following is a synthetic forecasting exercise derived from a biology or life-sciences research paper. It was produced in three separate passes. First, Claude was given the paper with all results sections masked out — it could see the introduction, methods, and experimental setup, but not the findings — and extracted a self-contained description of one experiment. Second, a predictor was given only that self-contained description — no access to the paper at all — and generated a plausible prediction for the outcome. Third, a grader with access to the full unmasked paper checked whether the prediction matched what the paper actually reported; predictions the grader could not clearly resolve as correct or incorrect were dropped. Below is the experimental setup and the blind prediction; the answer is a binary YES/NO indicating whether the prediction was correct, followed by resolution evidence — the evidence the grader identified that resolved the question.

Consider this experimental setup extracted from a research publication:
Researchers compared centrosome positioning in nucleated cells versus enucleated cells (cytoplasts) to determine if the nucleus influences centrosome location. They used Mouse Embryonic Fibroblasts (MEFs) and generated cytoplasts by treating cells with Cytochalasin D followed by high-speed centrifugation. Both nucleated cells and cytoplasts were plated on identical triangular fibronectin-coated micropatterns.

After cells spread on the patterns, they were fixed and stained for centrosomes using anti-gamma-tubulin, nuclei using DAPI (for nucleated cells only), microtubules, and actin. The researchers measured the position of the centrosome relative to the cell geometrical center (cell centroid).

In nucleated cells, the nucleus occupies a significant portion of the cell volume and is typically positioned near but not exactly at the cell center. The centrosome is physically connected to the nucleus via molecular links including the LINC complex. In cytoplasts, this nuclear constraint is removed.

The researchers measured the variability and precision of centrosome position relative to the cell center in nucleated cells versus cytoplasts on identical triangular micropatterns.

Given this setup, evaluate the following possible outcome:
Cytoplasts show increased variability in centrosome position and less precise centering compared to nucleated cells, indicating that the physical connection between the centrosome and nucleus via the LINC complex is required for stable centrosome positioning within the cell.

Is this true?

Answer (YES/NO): NO